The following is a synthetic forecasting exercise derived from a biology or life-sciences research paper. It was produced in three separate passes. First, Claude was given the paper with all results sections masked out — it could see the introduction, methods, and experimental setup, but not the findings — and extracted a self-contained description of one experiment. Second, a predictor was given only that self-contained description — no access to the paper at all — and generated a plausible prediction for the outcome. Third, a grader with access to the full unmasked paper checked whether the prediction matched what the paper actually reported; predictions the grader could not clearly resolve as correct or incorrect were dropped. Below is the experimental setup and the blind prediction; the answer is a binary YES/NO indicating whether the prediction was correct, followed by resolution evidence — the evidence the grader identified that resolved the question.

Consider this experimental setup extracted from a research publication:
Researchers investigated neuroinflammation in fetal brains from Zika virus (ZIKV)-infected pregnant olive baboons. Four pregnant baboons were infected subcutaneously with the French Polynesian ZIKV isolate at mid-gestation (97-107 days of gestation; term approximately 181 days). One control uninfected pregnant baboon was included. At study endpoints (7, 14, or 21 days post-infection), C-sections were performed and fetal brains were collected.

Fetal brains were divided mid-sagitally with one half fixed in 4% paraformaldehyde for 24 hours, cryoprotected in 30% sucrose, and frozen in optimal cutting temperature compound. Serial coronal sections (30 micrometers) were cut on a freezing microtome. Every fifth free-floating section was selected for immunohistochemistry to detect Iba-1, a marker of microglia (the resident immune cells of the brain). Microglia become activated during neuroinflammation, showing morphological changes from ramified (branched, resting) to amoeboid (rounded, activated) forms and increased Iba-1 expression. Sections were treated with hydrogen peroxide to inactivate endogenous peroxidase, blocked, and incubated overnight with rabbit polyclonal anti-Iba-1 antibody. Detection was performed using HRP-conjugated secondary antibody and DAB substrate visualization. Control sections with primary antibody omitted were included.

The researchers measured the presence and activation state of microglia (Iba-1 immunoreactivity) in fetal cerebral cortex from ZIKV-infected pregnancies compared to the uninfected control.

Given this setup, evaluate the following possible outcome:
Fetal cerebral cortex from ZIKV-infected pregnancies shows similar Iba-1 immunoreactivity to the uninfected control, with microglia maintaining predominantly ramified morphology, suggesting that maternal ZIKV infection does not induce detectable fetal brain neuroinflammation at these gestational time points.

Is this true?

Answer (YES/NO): NO